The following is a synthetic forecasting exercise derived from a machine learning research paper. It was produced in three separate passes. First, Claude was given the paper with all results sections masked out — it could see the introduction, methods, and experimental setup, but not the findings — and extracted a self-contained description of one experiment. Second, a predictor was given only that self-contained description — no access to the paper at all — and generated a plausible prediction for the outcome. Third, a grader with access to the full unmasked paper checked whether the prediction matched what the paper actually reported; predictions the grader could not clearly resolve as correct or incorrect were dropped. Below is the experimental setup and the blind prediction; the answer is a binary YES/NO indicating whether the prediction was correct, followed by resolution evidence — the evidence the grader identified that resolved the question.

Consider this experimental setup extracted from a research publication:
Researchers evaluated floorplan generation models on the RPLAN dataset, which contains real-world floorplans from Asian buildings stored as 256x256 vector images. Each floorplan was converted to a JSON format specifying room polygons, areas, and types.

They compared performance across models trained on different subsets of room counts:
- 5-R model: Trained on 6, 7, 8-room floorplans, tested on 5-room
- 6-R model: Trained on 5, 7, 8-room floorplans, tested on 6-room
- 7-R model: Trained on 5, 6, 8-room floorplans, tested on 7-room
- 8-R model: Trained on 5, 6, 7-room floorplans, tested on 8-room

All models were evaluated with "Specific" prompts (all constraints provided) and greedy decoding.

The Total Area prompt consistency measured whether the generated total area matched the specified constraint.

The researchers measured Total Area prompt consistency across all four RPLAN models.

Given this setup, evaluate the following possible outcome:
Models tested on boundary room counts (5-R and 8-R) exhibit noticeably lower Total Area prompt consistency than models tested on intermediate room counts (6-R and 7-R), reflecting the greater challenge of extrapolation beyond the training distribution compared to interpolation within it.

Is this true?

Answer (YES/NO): NO